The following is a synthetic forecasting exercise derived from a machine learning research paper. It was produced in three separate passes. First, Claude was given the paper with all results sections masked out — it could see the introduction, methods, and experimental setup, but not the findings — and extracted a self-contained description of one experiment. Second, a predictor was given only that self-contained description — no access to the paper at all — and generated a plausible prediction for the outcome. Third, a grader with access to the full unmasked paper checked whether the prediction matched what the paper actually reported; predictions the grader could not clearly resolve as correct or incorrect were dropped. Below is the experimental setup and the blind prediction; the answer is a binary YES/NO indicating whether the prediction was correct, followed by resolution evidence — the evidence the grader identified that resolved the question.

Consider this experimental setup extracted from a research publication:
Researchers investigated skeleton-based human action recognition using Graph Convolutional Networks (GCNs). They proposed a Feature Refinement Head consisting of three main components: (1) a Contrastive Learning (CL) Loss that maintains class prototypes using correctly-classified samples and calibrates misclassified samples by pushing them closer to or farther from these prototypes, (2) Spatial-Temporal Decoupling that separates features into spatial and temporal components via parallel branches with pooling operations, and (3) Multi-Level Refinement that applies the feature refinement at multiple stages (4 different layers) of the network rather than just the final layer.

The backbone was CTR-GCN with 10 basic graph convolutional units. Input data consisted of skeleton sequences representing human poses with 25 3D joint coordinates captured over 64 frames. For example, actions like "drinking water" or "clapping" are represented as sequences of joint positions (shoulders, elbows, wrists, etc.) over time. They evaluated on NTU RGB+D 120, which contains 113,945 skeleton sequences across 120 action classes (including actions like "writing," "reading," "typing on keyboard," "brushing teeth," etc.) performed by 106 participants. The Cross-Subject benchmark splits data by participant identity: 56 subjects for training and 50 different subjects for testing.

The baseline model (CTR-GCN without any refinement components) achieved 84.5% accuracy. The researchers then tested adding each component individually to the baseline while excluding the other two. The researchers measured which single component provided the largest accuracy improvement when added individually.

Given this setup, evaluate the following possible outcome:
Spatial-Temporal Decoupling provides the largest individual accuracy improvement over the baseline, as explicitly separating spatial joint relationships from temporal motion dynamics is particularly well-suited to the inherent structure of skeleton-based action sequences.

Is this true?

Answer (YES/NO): YES